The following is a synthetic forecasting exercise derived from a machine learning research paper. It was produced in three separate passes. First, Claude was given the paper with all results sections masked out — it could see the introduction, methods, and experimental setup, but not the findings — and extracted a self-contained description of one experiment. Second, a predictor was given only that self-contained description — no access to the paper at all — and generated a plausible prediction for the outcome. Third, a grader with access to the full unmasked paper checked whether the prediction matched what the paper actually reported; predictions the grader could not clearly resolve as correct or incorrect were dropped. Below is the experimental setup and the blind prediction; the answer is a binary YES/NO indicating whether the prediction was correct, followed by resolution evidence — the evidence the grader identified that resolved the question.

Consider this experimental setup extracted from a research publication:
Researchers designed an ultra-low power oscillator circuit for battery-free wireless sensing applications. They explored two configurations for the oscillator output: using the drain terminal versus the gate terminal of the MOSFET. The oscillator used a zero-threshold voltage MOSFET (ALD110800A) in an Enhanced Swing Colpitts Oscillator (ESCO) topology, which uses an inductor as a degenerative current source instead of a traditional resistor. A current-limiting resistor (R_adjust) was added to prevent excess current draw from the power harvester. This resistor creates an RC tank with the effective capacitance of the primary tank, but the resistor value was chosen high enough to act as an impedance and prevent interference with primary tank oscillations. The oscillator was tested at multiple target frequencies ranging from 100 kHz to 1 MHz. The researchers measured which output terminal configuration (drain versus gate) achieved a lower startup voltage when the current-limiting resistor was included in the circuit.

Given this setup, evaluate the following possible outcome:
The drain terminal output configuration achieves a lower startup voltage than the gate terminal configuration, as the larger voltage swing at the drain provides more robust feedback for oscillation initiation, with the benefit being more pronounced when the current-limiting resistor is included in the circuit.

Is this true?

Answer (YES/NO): NO